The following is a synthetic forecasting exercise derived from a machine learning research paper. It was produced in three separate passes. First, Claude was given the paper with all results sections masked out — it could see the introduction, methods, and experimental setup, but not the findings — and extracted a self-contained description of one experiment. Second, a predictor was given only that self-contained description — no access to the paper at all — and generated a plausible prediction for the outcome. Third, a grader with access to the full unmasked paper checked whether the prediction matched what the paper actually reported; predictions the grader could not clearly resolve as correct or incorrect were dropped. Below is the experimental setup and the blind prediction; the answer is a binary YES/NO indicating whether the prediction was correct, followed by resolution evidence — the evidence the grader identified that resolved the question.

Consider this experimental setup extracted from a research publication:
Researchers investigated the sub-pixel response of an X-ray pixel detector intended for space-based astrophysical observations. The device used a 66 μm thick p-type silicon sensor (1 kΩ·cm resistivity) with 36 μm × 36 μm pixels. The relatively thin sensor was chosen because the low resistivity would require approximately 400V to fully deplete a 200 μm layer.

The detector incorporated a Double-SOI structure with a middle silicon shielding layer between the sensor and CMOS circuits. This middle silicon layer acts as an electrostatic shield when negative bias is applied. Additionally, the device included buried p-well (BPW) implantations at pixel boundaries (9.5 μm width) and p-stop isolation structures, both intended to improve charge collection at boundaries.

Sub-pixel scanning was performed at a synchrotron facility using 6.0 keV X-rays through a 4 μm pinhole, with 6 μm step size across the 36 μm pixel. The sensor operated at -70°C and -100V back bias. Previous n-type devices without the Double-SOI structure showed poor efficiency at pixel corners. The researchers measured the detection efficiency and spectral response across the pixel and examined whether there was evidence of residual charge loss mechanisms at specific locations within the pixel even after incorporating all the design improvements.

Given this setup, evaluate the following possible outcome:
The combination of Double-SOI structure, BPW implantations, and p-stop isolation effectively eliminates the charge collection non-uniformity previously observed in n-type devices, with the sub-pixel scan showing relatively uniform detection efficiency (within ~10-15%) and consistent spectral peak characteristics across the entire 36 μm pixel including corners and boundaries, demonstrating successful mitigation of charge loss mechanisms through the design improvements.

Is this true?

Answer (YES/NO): NO